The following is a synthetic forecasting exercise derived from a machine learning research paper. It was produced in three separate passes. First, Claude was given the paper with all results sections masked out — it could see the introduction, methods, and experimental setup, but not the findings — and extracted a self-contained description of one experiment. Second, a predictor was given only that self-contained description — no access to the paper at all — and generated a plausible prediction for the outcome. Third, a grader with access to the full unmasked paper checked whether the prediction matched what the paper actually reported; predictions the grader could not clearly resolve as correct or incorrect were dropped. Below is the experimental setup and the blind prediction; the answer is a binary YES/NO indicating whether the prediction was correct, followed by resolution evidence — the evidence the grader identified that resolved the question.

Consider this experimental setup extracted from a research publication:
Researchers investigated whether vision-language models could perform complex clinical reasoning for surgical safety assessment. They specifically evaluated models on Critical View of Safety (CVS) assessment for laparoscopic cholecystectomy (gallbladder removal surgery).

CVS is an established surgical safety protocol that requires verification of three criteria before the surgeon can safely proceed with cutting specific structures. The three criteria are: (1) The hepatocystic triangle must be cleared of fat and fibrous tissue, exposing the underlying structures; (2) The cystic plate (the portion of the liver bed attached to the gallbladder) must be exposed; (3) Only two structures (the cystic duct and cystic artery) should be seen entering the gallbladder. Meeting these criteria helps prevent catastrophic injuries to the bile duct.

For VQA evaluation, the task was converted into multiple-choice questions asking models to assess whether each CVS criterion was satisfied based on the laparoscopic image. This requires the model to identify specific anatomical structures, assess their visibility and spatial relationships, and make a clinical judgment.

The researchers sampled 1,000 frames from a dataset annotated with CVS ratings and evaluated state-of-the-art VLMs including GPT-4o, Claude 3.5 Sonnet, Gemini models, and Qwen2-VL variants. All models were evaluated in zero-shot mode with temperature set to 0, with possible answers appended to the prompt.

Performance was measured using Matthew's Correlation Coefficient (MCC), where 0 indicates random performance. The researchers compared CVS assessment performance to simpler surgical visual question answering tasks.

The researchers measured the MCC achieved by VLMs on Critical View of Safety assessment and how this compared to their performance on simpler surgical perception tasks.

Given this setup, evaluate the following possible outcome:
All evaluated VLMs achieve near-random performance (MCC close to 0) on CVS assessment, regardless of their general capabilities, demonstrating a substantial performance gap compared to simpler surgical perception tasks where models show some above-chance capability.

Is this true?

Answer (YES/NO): YES